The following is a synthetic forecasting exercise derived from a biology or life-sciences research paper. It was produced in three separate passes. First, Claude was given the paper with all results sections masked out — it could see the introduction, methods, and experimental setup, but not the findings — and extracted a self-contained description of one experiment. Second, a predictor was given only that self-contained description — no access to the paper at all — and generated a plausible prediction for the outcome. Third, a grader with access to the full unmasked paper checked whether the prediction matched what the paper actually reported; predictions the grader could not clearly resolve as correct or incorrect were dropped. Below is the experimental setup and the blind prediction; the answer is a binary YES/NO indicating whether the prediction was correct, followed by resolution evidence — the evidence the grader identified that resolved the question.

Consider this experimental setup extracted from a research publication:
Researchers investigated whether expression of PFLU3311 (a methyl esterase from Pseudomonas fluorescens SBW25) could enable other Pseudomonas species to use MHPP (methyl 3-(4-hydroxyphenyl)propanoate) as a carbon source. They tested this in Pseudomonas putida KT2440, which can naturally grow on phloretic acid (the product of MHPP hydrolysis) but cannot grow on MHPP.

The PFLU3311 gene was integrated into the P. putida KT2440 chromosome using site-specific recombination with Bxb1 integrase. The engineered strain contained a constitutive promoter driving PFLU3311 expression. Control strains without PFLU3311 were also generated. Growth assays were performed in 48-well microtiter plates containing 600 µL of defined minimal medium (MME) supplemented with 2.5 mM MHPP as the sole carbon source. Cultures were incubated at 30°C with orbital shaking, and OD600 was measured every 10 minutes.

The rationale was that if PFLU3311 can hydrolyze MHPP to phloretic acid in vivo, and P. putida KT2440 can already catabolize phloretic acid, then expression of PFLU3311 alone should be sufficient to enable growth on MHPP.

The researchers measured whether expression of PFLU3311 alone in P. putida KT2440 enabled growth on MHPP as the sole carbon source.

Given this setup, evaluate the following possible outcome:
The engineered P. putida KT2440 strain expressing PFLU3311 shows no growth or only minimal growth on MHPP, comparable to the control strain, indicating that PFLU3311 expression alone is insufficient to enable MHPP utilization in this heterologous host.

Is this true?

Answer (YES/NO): NO